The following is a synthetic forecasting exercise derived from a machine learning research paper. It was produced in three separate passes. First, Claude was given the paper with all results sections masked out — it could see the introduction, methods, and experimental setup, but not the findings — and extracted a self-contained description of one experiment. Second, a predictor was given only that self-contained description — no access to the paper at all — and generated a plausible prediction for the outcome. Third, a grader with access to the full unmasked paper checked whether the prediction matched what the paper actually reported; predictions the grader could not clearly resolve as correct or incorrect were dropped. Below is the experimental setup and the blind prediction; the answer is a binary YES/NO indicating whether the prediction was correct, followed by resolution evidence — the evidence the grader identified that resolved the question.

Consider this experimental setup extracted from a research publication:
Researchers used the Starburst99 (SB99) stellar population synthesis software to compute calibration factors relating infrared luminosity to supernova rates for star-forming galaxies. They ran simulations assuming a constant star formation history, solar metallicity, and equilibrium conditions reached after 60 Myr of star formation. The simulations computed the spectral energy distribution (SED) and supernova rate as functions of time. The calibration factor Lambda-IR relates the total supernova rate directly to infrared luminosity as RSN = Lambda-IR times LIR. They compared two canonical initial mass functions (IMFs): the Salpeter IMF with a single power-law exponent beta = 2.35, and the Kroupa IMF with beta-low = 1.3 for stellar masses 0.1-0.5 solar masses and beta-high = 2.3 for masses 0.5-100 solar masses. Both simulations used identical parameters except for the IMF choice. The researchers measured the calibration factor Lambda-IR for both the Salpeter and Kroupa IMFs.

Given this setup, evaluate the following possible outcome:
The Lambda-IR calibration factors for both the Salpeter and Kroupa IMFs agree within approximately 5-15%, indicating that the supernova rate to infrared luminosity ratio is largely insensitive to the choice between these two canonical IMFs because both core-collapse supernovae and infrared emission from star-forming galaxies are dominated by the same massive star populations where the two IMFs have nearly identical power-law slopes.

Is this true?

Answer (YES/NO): NO